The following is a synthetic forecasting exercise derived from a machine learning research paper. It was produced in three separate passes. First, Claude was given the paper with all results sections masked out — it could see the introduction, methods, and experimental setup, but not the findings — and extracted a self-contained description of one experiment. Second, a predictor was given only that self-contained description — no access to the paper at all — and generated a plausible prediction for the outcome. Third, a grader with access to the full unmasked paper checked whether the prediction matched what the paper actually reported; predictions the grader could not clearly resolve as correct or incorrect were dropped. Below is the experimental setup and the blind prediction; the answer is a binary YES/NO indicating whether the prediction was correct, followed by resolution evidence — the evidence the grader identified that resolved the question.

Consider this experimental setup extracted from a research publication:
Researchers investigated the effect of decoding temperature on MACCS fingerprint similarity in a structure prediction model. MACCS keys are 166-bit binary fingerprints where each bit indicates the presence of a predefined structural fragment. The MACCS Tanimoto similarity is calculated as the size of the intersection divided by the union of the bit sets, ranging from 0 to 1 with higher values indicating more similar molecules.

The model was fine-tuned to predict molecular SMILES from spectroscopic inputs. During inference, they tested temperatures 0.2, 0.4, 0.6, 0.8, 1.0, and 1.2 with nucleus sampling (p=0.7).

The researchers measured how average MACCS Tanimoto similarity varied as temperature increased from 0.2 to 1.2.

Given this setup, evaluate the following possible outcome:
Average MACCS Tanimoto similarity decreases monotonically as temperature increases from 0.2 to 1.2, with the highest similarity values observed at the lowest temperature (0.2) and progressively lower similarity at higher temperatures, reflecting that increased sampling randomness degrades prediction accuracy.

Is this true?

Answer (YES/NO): NO